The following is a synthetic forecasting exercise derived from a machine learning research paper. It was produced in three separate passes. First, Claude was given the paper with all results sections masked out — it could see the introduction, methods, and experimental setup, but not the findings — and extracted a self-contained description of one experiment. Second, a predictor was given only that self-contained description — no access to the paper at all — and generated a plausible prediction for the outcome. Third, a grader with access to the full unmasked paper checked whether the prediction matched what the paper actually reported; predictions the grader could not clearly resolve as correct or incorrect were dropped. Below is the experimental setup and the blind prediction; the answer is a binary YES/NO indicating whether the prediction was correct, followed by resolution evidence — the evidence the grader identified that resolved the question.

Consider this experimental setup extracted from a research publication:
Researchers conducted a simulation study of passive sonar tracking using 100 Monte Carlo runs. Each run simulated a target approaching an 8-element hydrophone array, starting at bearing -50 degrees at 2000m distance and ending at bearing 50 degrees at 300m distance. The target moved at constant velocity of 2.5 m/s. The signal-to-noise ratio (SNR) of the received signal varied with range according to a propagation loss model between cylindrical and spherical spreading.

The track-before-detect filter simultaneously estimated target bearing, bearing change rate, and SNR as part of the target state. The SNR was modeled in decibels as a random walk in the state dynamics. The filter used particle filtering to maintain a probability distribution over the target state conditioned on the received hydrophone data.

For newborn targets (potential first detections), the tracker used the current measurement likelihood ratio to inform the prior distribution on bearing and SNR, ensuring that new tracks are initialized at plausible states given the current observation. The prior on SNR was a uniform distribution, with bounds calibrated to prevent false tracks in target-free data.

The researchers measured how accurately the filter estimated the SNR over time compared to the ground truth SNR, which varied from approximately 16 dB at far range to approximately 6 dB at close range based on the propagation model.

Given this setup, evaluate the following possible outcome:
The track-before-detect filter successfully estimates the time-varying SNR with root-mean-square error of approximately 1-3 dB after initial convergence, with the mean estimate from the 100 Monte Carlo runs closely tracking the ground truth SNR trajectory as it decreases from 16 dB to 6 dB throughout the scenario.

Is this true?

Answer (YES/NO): NO